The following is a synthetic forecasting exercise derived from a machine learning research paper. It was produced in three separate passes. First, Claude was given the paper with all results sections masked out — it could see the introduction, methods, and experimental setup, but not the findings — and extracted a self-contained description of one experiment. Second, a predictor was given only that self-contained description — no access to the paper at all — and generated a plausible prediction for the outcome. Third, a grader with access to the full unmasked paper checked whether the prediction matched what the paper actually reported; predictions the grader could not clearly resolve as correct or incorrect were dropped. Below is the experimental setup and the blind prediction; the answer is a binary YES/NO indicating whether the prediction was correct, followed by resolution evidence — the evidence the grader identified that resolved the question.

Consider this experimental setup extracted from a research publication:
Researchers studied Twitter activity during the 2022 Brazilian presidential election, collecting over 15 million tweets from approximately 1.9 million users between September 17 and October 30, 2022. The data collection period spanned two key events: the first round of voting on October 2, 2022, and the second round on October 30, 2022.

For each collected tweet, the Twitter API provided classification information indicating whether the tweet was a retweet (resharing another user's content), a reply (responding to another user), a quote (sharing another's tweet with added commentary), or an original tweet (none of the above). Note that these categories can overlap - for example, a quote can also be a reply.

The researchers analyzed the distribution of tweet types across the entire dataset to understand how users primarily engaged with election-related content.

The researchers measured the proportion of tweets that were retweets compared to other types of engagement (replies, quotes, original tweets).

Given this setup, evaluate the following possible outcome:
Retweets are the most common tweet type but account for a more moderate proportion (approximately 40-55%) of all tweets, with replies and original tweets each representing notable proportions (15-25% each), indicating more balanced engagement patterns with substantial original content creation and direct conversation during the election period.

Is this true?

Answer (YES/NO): NO